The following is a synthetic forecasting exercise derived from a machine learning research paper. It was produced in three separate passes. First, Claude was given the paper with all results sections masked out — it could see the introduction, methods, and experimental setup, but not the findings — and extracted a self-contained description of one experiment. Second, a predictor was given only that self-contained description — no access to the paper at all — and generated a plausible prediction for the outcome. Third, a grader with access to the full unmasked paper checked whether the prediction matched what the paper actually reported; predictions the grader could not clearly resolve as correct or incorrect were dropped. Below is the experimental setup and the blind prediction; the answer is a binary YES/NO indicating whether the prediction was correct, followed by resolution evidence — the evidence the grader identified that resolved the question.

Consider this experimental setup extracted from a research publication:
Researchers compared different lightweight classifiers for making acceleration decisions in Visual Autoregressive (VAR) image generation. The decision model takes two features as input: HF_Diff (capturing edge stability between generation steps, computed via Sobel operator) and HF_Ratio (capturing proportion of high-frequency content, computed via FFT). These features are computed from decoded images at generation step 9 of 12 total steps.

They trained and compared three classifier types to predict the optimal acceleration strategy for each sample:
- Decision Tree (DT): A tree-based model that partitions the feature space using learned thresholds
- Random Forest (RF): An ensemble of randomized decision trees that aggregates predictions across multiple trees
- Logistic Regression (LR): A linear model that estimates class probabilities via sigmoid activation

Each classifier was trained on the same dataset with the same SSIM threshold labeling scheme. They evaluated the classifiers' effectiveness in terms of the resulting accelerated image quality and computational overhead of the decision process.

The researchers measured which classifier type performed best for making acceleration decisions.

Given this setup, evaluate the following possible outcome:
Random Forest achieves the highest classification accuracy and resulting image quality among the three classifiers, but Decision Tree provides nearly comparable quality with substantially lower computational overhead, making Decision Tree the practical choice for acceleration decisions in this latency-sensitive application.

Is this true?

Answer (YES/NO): NO